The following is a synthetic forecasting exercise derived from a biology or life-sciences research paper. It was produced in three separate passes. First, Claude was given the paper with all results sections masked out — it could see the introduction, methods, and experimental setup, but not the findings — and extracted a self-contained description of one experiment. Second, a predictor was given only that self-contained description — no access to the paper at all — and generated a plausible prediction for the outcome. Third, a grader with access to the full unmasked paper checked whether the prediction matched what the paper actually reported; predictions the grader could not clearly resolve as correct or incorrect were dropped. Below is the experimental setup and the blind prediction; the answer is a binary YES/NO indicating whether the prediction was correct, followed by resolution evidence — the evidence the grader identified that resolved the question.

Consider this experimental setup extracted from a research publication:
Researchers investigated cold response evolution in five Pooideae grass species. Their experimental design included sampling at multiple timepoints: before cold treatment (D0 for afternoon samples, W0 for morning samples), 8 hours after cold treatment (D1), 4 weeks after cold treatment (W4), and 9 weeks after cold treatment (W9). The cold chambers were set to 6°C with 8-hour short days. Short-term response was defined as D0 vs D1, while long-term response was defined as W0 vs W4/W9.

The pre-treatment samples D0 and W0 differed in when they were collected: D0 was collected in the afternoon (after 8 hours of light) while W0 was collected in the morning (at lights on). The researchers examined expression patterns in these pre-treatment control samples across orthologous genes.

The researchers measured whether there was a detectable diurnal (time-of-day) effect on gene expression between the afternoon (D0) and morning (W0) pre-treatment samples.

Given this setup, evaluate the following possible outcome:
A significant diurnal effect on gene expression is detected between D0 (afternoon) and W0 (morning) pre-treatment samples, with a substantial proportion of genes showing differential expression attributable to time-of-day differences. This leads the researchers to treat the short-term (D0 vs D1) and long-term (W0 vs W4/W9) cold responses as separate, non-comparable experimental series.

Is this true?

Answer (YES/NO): NO